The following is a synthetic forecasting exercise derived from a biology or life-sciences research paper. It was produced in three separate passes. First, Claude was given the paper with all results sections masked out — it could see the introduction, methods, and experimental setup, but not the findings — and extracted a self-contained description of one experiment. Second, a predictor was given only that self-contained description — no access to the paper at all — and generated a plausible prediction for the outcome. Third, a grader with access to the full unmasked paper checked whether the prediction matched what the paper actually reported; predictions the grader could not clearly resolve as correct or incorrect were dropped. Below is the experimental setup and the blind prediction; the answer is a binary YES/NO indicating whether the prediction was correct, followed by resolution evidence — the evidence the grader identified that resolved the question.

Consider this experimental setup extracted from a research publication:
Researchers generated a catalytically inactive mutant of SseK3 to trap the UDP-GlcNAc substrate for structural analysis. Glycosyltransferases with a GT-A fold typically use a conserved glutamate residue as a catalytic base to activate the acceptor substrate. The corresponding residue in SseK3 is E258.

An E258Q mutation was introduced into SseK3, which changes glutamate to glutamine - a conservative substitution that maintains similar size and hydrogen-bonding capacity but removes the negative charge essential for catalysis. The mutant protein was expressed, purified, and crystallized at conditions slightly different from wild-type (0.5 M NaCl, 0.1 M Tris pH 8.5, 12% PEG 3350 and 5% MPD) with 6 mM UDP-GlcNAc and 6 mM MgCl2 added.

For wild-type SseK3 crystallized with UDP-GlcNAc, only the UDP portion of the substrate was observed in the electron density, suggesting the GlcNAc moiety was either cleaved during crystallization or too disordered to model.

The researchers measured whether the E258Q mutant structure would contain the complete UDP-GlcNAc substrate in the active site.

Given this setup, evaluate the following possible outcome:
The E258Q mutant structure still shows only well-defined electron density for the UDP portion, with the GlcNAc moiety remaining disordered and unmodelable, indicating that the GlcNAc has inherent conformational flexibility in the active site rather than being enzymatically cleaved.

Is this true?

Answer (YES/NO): NO